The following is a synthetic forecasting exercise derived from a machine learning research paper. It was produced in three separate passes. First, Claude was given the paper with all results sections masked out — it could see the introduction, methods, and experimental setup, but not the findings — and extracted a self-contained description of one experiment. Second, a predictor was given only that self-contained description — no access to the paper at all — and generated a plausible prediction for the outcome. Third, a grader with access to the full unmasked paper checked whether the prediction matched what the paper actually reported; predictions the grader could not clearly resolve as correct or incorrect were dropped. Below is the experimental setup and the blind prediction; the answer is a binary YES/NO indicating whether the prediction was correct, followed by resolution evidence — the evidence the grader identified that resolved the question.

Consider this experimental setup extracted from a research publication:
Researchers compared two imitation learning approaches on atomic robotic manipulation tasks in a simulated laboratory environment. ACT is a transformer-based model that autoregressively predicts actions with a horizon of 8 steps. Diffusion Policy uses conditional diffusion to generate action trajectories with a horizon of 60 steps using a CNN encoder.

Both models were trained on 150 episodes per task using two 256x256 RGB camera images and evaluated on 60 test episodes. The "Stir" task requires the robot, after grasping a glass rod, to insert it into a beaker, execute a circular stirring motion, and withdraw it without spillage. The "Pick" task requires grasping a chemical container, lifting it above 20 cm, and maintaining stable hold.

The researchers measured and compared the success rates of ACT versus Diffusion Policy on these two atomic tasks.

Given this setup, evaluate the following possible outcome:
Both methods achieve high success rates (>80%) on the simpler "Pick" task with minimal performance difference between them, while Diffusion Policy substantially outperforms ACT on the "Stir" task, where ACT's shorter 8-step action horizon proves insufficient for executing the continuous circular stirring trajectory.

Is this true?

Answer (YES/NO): NO